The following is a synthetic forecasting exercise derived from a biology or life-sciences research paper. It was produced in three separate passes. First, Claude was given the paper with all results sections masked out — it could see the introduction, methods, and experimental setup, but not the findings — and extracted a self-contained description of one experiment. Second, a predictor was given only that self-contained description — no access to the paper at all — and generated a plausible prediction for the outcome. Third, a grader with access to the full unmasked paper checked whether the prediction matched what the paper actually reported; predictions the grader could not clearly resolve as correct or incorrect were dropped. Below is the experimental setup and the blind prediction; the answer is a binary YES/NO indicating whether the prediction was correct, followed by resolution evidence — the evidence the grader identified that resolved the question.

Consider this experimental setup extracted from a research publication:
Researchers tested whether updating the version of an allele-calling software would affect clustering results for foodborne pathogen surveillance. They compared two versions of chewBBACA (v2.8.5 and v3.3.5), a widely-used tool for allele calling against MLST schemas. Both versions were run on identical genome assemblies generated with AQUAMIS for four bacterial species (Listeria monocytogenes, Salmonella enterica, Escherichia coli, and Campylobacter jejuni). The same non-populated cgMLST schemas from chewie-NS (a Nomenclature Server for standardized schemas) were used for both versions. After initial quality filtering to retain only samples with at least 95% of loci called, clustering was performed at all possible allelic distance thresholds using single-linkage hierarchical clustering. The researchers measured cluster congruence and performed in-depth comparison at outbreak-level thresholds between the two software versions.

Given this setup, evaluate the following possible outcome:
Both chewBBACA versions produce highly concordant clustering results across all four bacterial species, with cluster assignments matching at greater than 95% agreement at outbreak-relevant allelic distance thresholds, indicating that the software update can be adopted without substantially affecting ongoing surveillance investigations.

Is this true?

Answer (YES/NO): YES